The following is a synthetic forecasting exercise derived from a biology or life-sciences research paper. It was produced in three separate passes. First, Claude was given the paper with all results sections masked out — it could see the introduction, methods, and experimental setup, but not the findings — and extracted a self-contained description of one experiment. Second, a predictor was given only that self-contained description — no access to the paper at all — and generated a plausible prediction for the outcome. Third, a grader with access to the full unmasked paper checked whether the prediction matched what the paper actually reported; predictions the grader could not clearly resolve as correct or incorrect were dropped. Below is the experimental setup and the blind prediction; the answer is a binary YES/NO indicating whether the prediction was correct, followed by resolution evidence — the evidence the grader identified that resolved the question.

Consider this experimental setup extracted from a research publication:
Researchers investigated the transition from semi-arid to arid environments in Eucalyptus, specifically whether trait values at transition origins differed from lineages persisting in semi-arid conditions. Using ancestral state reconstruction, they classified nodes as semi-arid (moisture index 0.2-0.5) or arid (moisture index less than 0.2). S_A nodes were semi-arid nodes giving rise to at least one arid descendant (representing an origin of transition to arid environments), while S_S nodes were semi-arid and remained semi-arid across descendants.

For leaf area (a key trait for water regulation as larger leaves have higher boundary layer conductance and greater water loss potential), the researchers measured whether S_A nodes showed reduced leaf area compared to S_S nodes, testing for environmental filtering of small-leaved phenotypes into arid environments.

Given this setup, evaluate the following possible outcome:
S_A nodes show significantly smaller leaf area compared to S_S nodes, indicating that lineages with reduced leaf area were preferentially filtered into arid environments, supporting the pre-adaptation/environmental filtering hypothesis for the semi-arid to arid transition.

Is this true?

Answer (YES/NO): NO